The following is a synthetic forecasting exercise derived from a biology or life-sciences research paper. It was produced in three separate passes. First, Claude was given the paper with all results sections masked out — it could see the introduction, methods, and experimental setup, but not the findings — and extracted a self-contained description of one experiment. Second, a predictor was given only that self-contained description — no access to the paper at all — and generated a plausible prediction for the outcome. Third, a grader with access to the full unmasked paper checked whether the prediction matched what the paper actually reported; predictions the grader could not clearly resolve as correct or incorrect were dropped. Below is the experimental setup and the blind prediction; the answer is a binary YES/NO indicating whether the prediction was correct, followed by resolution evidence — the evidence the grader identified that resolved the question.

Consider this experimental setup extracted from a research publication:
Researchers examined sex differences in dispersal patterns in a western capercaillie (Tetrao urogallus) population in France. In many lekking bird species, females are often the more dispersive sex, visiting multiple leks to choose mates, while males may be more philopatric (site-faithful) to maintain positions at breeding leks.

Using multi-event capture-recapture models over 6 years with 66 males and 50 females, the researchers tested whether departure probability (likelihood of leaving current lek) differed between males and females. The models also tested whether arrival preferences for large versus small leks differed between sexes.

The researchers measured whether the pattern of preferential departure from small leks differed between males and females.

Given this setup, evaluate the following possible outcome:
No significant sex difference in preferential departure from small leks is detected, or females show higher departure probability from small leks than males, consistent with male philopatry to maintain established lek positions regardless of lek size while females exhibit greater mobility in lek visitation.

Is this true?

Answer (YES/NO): YES